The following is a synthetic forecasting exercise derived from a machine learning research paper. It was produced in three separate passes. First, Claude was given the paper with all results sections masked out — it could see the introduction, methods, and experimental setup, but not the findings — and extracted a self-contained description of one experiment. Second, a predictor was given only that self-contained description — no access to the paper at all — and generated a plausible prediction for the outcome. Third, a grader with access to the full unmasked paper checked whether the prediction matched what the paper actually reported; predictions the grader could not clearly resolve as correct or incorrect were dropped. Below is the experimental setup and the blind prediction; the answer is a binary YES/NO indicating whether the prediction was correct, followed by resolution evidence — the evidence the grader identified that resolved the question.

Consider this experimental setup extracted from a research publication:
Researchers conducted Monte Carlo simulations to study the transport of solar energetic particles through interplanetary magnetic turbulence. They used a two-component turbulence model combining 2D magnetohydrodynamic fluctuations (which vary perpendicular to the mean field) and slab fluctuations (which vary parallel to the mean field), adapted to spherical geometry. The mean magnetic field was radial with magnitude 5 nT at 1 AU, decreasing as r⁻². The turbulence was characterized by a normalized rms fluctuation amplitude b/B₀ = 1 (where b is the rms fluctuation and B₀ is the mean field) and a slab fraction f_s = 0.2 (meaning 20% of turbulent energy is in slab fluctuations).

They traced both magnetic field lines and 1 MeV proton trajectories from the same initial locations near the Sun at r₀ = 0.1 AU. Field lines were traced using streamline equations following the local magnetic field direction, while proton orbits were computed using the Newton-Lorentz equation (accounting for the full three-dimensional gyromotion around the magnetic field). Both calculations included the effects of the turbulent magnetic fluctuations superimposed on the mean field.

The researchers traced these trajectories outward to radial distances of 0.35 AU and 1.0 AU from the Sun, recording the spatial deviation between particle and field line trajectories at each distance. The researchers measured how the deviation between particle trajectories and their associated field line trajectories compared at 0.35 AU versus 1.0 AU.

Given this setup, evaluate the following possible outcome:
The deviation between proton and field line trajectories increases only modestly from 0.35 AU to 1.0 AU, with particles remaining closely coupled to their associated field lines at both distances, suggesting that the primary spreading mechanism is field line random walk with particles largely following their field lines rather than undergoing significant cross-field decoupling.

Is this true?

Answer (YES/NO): NO